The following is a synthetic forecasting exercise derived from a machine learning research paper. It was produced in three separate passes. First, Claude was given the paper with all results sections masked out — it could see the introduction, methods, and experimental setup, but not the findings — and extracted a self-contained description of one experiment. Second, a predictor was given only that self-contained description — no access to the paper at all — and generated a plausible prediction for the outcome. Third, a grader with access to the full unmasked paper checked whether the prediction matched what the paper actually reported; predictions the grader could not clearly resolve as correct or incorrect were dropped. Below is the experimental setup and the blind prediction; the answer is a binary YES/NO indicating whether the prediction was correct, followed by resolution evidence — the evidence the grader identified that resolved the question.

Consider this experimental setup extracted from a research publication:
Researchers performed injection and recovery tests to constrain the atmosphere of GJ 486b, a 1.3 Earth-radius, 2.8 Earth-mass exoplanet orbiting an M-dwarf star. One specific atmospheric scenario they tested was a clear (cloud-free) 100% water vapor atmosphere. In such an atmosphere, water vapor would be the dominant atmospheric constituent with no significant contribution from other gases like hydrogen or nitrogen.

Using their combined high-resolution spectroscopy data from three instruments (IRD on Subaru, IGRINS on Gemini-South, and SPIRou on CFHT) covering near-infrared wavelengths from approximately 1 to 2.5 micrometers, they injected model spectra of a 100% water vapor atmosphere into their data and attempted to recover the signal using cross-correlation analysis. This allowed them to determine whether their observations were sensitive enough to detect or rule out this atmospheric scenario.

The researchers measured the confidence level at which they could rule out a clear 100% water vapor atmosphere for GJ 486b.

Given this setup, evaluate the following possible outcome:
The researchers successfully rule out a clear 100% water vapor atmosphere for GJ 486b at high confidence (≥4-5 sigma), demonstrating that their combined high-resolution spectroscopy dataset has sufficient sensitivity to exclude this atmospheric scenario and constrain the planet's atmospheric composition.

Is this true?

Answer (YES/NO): NO